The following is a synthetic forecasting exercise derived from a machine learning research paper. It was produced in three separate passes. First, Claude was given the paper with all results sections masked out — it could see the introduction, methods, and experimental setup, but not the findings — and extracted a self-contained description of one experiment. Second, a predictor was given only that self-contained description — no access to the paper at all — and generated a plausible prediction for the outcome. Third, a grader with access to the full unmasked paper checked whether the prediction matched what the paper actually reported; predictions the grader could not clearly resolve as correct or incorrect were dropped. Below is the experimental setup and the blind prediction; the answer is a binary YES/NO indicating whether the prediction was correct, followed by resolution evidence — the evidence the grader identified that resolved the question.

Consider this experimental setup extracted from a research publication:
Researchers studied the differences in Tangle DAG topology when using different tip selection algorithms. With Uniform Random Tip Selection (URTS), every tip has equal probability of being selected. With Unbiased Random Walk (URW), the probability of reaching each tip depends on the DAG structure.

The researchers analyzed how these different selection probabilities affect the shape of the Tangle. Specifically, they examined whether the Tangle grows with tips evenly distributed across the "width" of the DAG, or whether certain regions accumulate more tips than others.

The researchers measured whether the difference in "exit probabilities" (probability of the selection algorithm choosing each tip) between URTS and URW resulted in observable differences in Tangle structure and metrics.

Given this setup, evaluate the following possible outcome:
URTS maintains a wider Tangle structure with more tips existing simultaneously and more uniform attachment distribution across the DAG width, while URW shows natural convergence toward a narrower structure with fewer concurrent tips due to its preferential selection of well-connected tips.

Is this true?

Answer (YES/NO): NO